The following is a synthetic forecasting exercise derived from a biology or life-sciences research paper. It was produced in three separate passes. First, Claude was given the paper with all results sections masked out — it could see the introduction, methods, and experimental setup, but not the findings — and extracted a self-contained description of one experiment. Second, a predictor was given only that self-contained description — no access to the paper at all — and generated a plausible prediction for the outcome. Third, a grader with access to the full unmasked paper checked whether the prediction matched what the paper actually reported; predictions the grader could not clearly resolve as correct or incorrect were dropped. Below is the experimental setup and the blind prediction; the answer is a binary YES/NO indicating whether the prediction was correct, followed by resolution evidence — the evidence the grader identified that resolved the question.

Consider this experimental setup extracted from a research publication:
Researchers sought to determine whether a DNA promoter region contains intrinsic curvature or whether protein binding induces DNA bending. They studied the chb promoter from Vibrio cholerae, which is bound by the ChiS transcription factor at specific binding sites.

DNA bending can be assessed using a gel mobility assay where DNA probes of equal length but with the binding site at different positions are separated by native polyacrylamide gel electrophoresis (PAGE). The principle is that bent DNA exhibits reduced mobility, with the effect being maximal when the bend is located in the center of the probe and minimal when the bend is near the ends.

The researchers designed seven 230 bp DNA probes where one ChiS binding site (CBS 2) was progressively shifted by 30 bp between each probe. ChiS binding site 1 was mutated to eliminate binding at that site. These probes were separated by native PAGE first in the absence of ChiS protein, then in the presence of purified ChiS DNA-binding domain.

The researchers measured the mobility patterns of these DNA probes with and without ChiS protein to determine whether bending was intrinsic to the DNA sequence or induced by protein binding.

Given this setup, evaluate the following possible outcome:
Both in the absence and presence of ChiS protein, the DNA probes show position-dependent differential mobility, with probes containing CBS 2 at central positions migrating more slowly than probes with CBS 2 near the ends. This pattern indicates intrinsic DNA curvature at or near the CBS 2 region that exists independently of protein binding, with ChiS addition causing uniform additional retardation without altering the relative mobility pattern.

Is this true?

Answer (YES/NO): YES